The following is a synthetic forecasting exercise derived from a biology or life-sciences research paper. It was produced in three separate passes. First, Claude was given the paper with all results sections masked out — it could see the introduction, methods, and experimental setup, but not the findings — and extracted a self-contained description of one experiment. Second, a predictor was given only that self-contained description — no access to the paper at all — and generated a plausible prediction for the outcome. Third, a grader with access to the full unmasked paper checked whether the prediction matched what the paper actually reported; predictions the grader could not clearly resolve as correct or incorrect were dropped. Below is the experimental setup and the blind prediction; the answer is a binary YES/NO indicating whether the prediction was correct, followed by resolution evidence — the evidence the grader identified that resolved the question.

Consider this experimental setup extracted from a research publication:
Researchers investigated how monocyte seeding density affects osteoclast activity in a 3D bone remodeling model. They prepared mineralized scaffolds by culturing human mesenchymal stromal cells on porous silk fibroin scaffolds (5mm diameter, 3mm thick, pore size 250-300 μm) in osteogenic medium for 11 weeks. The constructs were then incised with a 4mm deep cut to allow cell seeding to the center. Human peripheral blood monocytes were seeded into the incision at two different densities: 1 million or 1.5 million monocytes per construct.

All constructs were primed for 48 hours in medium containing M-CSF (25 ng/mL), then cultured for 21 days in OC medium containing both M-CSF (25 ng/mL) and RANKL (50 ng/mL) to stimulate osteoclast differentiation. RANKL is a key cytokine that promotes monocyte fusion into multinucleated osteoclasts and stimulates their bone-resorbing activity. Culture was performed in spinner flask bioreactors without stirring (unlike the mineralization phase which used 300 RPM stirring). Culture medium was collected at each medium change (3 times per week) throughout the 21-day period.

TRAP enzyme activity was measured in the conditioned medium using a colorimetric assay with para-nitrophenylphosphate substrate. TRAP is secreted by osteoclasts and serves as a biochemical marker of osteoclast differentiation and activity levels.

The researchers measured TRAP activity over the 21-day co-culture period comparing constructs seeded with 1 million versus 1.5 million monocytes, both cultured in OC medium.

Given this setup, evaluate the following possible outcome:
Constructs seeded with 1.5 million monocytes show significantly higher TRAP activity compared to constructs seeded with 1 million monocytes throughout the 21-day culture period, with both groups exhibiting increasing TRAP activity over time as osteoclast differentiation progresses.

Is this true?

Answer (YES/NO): NO